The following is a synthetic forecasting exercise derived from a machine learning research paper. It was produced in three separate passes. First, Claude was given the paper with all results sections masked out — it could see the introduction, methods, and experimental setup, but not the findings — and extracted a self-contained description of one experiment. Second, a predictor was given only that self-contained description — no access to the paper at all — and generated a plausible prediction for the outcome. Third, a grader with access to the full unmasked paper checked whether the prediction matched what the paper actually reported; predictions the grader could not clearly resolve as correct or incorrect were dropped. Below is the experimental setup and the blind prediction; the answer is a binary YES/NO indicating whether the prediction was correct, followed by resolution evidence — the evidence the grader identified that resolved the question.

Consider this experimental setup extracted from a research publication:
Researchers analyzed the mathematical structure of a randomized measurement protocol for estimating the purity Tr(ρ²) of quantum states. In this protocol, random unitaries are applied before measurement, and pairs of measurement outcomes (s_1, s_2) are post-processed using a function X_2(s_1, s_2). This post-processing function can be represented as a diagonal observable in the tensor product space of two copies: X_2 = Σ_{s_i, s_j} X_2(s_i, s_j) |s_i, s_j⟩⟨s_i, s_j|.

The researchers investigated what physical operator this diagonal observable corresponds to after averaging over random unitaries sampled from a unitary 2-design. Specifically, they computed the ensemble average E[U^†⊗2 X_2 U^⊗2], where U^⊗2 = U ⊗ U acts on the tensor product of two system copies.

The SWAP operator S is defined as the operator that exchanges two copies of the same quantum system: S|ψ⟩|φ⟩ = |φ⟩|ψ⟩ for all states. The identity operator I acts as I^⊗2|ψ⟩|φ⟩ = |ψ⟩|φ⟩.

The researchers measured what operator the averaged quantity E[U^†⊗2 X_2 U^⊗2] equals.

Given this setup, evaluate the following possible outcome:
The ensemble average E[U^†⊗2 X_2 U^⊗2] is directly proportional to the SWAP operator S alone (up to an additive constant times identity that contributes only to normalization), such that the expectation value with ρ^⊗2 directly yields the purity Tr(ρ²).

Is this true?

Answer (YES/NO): YES